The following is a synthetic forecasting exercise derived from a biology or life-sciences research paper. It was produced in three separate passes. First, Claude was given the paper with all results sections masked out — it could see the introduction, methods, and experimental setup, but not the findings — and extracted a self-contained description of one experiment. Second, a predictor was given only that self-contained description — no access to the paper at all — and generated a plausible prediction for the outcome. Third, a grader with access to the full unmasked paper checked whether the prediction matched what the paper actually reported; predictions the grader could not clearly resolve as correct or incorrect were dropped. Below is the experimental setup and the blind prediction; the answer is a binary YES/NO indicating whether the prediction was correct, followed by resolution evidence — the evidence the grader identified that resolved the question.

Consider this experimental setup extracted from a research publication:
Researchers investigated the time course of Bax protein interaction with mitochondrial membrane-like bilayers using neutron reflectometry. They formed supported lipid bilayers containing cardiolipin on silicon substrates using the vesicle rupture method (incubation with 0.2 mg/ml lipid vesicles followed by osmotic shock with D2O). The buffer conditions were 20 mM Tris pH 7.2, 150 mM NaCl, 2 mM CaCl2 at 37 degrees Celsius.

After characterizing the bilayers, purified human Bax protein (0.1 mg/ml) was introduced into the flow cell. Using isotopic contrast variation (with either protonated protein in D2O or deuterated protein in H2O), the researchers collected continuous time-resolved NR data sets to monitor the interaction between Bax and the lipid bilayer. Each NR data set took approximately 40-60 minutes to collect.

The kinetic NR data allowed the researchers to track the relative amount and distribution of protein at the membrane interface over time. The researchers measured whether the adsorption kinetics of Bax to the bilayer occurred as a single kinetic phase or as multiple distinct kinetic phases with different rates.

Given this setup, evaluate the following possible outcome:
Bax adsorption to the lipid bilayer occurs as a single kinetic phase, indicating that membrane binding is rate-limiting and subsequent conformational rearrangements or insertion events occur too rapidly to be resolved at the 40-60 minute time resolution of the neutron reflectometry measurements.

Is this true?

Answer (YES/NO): NO